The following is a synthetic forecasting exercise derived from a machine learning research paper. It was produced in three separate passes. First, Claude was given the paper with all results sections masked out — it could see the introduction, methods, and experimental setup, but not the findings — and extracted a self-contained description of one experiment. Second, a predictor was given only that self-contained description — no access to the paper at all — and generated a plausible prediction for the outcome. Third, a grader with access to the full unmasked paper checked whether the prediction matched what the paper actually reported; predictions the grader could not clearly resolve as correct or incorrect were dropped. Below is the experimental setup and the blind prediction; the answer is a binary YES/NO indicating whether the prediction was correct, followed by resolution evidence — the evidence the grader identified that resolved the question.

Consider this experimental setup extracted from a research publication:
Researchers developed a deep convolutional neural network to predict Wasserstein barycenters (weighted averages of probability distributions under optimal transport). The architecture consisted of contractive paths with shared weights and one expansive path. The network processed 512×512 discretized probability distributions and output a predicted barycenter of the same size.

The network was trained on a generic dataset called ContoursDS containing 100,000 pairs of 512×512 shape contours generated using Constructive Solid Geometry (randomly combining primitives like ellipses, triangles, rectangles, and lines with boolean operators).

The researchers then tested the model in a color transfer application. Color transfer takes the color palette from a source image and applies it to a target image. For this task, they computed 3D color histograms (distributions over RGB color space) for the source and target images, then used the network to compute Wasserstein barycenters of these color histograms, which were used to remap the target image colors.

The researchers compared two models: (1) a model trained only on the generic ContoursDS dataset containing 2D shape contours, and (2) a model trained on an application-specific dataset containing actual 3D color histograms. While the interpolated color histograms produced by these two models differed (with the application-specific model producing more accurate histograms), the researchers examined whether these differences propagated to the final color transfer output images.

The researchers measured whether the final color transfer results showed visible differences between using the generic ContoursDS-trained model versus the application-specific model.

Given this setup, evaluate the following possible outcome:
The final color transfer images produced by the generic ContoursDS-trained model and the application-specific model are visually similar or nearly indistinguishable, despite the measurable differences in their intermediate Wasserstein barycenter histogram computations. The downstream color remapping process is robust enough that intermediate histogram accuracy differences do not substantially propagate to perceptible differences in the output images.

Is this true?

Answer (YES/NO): YES